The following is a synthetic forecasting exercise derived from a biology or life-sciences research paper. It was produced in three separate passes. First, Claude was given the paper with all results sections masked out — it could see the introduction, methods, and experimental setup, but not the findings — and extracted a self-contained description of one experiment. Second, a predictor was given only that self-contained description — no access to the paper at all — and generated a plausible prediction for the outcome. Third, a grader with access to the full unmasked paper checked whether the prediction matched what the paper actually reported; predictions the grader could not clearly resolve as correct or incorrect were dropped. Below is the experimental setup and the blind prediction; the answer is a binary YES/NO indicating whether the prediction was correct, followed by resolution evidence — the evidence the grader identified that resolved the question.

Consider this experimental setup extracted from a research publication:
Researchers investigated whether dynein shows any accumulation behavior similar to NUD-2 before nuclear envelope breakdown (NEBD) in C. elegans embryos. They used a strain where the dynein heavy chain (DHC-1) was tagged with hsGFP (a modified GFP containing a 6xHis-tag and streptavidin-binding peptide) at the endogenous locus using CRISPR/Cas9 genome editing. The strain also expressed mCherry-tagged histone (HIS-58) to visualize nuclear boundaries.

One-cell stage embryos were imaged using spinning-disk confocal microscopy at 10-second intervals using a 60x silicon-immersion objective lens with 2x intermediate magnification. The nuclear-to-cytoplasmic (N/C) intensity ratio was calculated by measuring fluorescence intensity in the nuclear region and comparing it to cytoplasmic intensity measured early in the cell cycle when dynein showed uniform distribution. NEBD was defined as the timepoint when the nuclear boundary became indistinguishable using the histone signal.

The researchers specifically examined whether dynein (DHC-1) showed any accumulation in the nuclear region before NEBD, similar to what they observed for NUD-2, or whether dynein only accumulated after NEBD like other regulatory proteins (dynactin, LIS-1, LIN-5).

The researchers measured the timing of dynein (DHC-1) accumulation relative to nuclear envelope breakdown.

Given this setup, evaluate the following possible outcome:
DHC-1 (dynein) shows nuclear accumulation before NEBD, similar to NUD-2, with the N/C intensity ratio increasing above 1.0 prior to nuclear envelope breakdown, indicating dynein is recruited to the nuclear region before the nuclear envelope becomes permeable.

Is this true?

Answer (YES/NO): NO